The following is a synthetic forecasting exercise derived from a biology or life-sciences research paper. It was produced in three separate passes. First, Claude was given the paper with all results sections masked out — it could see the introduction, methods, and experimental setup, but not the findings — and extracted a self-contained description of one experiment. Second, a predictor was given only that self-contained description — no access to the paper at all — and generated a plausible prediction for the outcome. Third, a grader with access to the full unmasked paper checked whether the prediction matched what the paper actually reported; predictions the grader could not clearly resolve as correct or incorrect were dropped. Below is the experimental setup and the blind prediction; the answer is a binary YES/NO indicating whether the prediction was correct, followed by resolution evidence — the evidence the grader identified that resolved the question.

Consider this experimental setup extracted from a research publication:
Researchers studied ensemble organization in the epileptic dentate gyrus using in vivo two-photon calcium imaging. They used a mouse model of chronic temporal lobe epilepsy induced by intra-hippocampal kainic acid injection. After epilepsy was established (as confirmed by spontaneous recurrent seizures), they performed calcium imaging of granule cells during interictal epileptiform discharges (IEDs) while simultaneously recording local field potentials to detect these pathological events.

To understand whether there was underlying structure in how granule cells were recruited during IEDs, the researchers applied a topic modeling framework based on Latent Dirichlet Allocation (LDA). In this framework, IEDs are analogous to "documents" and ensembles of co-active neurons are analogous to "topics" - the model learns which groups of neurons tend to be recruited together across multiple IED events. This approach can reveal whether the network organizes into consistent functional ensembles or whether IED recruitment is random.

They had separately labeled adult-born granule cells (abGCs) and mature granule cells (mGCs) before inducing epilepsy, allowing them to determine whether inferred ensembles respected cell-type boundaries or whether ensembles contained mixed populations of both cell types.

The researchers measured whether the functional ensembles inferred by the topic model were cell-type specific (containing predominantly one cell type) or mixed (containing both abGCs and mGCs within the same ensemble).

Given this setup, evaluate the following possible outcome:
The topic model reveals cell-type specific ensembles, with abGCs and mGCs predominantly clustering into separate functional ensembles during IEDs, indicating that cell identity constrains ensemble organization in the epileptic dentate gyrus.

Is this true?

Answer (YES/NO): YES